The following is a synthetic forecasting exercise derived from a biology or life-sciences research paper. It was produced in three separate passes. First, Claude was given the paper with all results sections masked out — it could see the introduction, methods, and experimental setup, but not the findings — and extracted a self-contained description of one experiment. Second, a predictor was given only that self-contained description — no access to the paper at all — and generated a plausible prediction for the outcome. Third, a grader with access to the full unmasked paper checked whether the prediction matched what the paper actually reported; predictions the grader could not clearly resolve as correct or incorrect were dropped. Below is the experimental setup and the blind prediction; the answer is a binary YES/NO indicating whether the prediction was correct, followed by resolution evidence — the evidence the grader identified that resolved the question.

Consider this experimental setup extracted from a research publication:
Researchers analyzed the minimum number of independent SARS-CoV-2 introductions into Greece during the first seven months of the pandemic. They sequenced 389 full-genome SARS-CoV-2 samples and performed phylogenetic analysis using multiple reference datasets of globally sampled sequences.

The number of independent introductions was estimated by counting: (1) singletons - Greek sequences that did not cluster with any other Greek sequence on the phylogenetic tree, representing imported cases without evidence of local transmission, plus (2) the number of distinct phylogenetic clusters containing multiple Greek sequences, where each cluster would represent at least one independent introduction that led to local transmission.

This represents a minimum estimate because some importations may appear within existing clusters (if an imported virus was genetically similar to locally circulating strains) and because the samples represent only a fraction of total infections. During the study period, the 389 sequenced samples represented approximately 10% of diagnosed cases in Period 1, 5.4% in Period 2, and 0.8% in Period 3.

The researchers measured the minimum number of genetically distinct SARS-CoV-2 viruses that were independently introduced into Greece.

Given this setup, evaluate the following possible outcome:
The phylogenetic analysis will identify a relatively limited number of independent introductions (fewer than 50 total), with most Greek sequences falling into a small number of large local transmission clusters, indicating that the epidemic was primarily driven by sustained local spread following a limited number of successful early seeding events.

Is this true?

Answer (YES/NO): NO